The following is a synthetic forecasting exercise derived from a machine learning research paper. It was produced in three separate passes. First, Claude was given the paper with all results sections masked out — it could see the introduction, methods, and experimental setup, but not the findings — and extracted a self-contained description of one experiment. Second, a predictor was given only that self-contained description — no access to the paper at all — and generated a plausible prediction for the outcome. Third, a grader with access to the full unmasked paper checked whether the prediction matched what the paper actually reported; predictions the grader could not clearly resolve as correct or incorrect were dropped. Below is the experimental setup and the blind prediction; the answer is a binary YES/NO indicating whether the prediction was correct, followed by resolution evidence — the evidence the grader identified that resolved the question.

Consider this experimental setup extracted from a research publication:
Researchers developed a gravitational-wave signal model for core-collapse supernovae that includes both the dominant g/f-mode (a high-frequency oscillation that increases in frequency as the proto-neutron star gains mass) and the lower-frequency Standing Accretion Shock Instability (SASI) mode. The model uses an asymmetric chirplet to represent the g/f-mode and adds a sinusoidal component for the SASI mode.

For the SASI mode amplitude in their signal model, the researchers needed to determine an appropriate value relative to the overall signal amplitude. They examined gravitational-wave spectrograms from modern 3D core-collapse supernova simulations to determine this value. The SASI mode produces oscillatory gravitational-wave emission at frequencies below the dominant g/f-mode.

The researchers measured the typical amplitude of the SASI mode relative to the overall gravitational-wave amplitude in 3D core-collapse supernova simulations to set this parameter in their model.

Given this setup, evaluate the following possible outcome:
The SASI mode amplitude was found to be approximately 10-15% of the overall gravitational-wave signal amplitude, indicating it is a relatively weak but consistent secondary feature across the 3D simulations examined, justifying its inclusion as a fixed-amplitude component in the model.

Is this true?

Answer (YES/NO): NO